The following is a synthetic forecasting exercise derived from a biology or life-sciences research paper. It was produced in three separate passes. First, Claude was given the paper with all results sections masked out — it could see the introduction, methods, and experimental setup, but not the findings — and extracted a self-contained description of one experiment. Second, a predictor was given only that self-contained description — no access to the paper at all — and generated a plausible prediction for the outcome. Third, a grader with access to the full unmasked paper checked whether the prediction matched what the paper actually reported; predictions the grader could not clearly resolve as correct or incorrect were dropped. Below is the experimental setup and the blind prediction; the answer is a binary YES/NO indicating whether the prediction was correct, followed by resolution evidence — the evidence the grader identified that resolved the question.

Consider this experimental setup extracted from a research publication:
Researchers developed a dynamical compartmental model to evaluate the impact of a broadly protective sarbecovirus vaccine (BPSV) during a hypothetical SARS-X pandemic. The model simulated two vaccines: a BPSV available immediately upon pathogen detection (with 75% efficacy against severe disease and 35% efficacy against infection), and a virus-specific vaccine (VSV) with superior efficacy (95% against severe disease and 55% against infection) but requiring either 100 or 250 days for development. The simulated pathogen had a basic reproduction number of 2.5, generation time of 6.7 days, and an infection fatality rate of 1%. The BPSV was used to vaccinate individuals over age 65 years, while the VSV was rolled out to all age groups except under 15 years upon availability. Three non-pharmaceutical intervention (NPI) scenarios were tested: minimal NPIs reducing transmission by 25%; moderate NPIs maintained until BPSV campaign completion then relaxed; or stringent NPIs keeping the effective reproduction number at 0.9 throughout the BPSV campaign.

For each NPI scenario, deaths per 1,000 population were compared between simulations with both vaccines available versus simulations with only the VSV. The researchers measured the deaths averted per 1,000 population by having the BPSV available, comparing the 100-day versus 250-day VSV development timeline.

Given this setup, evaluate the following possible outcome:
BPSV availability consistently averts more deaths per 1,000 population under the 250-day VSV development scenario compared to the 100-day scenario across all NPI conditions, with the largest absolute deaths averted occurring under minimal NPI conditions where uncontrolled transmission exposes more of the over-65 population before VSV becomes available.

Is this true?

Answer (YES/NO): YES